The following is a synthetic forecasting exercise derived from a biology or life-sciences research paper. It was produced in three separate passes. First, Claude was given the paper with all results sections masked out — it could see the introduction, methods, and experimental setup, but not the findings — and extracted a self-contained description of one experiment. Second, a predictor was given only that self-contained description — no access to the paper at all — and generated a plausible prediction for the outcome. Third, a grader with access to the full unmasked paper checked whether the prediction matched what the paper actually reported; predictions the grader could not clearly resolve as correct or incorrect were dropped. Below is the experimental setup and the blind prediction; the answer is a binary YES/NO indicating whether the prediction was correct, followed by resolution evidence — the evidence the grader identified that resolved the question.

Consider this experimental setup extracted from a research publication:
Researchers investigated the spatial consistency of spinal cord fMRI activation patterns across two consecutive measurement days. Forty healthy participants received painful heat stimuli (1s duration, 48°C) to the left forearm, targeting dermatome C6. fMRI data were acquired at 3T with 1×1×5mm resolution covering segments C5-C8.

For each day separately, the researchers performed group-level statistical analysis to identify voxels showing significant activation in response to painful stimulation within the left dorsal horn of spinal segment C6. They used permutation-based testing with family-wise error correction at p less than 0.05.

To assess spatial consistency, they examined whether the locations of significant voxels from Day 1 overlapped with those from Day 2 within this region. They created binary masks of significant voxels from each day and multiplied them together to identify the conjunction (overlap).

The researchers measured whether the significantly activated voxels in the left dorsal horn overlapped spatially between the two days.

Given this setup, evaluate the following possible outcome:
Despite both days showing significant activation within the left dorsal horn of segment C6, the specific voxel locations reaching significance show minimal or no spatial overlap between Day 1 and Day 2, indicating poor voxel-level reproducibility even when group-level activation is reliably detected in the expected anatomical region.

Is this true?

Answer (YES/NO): YES